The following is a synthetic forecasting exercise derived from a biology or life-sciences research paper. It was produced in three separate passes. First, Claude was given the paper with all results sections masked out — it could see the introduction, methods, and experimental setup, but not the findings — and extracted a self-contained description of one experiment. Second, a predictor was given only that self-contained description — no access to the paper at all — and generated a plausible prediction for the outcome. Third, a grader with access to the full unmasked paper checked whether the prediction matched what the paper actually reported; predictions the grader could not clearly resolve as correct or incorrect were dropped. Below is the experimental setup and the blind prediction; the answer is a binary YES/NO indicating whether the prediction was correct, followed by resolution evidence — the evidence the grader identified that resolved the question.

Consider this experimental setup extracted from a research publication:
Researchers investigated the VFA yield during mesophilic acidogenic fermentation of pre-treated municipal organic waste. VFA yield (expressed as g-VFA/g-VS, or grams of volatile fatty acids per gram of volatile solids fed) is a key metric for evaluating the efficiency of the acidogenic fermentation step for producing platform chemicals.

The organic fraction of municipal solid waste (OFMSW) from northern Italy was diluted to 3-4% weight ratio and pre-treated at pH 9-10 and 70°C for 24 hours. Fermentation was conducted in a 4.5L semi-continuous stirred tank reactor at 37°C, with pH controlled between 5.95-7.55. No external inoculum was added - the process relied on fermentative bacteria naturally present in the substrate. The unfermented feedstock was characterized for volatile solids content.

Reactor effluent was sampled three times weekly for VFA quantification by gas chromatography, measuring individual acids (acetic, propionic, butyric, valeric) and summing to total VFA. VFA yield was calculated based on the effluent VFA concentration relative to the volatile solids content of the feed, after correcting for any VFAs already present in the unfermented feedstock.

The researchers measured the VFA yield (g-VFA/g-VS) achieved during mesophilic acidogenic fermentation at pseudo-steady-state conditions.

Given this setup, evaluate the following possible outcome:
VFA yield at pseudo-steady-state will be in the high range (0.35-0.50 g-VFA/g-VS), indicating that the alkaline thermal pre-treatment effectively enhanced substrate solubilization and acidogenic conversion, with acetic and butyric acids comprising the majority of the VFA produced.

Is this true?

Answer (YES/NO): NO